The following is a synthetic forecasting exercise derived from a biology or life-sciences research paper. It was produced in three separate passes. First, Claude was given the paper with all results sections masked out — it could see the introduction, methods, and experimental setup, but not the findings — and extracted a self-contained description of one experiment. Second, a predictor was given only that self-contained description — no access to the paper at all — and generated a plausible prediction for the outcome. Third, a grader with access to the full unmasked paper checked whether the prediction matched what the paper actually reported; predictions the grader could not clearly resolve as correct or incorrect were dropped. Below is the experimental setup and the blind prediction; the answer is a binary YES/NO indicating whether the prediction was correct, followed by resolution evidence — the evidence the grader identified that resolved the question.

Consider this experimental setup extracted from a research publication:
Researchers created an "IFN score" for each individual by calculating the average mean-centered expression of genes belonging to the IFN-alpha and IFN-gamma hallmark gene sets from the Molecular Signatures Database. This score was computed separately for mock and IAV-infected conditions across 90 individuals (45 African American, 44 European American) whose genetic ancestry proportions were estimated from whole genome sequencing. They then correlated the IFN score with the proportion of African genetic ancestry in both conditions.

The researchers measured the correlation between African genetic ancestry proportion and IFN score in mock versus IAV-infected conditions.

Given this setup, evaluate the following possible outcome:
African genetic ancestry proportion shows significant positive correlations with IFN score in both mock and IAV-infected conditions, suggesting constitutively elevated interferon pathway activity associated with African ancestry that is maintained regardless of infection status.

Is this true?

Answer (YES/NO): NO